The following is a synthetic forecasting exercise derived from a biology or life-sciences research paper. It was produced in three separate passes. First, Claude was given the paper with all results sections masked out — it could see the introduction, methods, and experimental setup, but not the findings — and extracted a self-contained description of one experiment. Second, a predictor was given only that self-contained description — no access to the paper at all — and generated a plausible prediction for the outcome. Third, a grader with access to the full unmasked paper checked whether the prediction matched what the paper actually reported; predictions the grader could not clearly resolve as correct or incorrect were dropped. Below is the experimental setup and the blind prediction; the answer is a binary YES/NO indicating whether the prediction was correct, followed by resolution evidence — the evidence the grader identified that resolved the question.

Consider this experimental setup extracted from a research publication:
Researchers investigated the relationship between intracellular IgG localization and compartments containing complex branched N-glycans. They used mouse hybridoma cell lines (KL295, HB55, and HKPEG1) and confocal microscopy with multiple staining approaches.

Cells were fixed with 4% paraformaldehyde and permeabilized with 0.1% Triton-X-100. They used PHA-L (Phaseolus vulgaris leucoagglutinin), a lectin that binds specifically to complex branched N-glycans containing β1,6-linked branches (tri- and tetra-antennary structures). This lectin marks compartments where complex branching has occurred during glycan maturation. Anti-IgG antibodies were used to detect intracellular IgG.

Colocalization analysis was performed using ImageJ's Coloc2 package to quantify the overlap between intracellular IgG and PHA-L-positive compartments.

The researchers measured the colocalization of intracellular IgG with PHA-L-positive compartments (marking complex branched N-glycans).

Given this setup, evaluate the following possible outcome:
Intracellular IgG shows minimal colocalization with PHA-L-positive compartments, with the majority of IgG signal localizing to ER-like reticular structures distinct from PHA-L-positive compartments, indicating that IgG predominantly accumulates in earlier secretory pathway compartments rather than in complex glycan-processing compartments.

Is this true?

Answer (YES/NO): NO